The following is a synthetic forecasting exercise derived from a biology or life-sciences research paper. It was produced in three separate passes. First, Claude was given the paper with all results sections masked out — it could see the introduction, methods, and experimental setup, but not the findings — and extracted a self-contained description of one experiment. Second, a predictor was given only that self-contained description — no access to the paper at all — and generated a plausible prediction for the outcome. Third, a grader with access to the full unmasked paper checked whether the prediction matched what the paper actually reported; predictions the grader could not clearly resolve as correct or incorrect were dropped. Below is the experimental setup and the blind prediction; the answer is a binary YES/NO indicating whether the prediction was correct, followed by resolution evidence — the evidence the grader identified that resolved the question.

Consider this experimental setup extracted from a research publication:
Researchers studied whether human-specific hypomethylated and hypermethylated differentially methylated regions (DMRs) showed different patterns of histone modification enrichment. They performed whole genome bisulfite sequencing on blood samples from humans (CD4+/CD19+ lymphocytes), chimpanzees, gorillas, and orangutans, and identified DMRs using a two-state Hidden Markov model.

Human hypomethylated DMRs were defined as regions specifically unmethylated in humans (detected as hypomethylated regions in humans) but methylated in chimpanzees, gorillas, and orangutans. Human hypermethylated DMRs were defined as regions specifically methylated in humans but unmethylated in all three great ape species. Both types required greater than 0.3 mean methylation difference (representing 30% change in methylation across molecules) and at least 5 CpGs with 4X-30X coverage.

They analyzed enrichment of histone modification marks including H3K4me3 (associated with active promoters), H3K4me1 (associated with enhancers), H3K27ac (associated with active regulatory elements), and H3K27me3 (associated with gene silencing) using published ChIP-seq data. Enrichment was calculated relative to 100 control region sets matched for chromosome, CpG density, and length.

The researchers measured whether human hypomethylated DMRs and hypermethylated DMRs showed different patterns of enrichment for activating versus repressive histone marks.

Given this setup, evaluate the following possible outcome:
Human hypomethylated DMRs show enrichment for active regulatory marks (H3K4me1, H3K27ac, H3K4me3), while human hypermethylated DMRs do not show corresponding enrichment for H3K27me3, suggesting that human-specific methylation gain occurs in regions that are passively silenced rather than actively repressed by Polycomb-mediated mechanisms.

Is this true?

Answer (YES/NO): NO